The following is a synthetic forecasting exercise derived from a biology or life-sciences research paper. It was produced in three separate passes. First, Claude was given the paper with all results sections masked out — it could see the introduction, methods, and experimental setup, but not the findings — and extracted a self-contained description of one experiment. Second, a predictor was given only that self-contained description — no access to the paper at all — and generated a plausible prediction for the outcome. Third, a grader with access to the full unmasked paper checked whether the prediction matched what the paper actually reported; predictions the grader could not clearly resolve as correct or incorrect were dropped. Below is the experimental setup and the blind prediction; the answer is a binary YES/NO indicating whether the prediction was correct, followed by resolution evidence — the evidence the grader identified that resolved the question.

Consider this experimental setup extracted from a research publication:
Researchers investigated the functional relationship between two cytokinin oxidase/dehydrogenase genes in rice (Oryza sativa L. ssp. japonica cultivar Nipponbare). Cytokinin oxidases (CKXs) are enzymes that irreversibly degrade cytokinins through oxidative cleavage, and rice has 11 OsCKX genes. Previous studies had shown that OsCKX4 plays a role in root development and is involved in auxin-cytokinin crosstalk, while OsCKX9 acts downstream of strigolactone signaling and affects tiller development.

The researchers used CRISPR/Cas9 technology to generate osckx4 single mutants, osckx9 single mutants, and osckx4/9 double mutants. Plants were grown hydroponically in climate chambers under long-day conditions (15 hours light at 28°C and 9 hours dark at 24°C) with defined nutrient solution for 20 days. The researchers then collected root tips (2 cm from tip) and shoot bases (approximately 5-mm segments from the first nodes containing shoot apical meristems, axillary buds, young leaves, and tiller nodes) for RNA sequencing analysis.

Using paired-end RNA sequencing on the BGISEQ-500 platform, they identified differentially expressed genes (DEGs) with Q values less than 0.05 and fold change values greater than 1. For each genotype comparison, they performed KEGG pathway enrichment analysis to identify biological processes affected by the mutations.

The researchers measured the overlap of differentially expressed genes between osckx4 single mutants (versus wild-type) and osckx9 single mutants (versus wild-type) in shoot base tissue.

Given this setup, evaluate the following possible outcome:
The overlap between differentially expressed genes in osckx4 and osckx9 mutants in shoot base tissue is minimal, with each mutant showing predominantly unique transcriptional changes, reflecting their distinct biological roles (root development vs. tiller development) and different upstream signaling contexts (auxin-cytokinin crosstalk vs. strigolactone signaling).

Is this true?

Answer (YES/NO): YES